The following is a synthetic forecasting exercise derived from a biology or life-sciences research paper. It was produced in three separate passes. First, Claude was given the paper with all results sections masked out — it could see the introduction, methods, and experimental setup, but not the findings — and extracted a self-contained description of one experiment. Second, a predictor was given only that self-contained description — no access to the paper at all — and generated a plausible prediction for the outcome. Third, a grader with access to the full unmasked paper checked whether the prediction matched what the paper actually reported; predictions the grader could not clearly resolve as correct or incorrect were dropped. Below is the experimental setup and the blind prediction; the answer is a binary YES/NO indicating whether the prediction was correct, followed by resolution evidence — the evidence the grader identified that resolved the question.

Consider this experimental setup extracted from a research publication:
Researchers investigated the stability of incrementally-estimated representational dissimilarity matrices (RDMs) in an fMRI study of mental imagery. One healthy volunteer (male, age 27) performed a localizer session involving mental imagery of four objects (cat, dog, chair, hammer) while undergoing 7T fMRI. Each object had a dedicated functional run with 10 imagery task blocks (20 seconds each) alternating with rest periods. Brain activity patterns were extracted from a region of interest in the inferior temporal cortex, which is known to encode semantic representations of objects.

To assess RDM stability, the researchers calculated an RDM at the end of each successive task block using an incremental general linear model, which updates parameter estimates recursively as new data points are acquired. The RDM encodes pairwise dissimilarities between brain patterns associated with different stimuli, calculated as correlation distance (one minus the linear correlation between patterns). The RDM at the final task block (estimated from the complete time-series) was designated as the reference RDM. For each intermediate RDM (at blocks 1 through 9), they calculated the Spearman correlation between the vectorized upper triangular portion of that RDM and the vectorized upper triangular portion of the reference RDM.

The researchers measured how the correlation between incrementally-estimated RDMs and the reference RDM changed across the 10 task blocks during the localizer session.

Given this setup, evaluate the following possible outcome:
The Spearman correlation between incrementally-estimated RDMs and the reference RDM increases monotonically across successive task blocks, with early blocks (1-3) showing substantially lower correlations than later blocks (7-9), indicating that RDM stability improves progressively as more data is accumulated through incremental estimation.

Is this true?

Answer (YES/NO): NO